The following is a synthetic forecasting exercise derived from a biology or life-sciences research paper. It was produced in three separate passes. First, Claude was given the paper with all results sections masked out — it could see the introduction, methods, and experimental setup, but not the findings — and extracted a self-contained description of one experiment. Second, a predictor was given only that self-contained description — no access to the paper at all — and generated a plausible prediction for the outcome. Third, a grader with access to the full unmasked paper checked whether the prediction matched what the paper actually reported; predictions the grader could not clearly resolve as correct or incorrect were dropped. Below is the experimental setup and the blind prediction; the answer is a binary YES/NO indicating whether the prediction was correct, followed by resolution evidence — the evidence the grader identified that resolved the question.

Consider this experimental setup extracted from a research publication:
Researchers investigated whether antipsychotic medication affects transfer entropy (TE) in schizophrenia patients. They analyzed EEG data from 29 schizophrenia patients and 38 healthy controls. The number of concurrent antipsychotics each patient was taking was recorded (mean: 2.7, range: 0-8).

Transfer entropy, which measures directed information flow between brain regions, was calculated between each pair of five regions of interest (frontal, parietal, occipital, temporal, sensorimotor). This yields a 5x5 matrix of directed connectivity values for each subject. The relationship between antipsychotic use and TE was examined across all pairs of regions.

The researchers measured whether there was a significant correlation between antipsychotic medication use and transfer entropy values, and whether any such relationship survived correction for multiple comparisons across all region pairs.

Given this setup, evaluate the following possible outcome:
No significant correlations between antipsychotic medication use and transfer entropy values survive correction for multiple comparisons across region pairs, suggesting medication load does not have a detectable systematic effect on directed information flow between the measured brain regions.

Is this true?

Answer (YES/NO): YES